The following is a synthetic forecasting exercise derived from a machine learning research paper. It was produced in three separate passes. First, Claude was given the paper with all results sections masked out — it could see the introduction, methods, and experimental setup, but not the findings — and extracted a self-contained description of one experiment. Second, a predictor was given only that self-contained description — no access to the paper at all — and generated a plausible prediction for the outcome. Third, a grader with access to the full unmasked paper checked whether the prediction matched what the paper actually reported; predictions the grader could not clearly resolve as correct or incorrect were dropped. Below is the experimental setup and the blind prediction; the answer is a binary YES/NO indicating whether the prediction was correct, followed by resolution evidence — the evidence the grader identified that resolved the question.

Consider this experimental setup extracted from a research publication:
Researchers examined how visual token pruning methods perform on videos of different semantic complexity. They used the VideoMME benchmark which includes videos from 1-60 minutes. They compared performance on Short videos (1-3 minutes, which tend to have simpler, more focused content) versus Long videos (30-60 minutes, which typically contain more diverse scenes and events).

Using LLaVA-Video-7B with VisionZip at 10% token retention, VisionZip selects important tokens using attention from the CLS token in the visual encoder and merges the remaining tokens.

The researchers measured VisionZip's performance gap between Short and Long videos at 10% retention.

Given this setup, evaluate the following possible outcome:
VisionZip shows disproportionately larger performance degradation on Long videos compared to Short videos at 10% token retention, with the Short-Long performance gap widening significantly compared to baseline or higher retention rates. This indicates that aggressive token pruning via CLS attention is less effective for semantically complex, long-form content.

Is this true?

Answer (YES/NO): NO